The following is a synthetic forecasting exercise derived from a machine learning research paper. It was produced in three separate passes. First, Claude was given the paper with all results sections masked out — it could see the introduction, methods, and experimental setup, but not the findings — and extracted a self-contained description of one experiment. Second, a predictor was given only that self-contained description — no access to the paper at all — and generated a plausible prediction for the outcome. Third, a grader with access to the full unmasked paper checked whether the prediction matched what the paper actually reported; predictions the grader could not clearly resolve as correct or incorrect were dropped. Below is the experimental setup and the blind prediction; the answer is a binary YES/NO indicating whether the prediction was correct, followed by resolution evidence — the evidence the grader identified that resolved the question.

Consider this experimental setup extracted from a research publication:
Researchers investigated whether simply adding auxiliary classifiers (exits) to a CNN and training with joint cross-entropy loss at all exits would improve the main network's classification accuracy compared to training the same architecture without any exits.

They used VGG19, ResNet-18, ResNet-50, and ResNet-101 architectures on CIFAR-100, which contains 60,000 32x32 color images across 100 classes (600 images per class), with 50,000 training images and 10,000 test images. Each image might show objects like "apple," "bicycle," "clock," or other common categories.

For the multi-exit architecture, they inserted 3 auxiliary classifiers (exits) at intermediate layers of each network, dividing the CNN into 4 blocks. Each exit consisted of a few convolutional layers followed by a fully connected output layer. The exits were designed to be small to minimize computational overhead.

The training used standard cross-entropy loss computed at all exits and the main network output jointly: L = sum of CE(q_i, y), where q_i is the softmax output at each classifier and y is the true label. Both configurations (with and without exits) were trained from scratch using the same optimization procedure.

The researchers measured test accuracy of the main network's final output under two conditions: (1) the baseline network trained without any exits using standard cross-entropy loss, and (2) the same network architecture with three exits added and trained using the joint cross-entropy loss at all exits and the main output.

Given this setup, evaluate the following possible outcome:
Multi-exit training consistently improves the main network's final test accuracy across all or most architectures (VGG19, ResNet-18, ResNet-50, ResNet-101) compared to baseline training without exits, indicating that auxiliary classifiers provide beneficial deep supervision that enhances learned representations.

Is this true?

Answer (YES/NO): YES